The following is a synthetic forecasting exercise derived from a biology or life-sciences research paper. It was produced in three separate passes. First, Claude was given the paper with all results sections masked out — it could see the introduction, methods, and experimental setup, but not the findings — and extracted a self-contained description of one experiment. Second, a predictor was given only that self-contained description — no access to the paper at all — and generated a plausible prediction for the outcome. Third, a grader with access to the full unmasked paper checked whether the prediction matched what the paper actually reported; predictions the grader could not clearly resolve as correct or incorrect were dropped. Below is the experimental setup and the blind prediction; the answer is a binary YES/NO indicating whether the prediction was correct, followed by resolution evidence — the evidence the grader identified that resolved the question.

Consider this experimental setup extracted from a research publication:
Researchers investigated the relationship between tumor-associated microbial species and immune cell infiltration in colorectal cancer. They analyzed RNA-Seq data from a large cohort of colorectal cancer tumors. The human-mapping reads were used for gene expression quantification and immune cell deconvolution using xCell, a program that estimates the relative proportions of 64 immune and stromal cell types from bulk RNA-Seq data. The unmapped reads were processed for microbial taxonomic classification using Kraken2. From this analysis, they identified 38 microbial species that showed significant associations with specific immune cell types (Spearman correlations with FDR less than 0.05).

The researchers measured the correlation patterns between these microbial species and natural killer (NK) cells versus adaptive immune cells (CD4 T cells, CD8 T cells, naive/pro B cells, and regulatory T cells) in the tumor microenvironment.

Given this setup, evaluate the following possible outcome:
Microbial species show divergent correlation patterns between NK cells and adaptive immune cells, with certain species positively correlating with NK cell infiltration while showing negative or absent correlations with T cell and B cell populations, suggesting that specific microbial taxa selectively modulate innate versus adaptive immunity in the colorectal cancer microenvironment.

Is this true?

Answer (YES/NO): YES